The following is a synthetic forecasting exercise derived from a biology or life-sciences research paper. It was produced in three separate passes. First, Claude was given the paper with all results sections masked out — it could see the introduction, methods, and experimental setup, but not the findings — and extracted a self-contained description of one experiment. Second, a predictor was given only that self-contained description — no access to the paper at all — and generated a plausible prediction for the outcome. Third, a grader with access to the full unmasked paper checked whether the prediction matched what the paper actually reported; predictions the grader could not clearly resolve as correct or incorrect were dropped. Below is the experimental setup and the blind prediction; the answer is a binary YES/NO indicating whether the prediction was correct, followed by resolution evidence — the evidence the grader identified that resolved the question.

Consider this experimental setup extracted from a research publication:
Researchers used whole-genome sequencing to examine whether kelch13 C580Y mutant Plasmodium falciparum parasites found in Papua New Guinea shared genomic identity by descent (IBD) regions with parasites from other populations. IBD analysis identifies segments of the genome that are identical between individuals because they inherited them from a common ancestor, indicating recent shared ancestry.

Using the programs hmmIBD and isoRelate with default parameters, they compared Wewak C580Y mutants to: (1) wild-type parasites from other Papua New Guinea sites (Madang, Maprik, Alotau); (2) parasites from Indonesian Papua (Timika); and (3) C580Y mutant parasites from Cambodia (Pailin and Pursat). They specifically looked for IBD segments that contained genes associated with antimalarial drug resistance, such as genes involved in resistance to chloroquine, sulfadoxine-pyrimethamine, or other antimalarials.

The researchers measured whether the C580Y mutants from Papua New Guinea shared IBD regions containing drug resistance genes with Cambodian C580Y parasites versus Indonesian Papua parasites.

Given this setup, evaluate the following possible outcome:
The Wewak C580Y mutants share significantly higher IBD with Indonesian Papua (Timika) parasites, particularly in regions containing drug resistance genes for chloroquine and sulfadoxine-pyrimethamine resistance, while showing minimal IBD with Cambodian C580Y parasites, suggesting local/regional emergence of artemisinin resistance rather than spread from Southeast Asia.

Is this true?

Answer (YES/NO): NO